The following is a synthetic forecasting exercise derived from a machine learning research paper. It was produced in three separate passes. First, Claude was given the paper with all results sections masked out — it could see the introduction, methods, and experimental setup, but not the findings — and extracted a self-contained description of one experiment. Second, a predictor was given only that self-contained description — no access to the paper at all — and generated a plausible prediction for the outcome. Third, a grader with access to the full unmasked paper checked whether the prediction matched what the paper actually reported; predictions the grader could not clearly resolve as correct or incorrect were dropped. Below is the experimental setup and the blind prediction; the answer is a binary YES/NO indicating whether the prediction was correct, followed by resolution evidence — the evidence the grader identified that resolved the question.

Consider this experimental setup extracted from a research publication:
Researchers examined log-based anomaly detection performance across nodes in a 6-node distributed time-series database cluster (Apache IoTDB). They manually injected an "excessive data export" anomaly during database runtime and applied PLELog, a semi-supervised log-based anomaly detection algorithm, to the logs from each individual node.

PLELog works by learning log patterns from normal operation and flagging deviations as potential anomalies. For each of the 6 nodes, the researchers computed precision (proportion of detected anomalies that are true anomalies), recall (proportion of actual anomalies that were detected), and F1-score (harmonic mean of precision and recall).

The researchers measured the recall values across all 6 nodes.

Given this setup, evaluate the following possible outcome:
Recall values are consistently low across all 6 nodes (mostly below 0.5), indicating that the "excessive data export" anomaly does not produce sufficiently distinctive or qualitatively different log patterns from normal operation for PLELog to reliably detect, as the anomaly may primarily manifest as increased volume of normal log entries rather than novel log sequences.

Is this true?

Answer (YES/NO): NO